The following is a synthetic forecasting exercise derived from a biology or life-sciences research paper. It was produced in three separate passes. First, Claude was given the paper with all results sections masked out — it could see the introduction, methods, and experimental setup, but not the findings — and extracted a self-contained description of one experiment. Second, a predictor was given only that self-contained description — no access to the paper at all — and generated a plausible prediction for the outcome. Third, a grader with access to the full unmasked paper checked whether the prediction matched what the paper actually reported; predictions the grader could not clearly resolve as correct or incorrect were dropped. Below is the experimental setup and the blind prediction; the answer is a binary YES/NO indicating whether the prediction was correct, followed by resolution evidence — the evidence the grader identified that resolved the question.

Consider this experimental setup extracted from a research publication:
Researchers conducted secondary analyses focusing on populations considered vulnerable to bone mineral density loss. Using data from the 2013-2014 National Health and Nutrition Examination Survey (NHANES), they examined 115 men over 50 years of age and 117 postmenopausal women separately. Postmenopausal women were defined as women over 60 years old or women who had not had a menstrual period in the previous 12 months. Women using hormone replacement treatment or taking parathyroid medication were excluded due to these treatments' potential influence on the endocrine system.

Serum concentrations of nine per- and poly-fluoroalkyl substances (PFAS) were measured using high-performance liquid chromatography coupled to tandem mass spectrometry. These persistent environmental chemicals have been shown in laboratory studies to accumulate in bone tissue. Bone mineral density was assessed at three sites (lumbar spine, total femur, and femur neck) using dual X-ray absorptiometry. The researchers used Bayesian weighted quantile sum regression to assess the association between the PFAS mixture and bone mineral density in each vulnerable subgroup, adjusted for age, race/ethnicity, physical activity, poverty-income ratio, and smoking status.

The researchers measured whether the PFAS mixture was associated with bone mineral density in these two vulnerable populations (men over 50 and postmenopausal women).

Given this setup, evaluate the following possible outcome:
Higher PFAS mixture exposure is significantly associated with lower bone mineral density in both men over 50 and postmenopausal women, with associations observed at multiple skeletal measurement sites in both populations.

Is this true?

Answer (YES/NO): NO